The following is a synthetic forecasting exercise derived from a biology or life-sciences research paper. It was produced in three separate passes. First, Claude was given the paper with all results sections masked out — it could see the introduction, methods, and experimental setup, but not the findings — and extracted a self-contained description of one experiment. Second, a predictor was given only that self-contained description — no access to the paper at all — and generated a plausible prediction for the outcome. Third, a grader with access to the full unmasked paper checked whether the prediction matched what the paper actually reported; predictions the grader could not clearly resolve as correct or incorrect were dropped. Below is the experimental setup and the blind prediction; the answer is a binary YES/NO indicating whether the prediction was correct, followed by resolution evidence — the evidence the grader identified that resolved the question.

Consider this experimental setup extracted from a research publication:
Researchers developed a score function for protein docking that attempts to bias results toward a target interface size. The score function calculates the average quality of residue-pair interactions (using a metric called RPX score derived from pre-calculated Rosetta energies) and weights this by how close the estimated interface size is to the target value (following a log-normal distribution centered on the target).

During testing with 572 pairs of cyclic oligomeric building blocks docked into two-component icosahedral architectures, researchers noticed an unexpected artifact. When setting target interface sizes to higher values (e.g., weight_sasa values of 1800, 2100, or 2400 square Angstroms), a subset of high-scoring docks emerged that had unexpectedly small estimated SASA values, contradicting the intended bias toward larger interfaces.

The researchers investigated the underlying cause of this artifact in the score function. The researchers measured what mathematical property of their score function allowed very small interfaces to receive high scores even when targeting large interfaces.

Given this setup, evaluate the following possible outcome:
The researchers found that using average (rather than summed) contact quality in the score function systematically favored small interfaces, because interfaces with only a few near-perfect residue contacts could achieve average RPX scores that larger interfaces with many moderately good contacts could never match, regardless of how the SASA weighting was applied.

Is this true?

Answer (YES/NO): YES